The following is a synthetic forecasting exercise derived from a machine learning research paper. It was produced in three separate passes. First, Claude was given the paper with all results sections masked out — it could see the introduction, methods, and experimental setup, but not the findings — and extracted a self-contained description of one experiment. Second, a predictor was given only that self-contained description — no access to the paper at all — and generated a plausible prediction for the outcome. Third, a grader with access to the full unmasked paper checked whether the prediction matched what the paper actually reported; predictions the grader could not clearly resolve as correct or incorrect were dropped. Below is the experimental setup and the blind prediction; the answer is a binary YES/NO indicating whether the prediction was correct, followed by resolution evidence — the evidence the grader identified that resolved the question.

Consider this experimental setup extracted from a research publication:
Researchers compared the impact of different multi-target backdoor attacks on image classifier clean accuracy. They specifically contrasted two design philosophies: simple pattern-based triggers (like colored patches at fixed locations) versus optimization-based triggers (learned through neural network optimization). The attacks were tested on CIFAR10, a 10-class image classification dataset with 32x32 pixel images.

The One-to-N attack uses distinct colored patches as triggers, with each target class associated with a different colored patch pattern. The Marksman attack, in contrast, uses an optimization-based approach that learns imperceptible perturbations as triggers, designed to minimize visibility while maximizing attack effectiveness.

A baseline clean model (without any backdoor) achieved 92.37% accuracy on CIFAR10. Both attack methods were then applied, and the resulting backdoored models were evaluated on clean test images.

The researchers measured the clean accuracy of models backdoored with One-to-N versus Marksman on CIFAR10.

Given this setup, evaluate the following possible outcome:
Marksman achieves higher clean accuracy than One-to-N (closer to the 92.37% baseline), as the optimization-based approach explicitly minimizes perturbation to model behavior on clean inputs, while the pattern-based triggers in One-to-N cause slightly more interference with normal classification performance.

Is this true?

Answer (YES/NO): NO